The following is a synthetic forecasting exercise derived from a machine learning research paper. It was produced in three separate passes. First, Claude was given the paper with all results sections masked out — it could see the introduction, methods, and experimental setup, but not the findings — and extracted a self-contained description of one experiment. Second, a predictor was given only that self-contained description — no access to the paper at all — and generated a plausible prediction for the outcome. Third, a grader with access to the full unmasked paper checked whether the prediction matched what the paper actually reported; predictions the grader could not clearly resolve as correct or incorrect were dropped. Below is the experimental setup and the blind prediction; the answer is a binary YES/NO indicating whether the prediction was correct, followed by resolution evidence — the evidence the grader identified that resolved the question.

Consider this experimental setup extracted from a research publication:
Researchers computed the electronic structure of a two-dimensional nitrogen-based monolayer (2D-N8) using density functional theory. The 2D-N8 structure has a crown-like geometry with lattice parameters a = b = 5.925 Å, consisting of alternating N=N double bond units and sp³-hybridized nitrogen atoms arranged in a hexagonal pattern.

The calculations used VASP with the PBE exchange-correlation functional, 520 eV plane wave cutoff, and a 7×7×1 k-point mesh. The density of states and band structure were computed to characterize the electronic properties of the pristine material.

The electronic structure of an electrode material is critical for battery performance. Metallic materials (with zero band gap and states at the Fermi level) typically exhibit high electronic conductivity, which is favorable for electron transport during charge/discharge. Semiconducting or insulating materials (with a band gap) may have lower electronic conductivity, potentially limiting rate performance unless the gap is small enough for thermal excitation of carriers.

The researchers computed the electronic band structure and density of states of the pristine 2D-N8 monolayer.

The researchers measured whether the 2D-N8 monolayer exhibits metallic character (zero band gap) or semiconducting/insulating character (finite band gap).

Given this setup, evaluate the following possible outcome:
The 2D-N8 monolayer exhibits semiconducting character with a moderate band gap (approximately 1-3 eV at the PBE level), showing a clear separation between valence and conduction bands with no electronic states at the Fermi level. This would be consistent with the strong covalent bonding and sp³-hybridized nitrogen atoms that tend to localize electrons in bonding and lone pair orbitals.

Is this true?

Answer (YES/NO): NO